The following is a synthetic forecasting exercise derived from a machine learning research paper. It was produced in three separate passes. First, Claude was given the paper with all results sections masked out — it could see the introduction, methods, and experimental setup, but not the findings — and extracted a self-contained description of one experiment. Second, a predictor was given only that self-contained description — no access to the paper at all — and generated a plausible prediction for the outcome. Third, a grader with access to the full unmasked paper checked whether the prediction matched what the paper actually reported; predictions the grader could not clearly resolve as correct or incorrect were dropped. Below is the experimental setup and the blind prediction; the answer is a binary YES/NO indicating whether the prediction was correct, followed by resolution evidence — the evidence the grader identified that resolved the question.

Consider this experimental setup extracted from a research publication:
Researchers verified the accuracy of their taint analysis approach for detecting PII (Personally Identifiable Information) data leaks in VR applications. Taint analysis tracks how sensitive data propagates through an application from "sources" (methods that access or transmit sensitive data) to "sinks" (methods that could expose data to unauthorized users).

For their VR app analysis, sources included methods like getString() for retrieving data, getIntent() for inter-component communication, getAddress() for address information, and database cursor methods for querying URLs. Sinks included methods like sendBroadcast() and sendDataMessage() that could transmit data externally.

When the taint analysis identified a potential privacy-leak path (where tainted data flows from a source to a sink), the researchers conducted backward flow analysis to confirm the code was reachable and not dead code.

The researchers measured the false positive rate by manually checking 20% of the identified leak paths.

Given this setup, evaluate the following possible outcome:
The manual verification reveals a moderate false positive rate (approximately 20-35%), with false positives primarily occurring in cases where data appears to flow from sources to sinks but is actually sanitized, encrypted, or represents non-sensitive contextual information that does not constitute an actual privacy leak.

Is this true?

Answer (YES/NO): NO